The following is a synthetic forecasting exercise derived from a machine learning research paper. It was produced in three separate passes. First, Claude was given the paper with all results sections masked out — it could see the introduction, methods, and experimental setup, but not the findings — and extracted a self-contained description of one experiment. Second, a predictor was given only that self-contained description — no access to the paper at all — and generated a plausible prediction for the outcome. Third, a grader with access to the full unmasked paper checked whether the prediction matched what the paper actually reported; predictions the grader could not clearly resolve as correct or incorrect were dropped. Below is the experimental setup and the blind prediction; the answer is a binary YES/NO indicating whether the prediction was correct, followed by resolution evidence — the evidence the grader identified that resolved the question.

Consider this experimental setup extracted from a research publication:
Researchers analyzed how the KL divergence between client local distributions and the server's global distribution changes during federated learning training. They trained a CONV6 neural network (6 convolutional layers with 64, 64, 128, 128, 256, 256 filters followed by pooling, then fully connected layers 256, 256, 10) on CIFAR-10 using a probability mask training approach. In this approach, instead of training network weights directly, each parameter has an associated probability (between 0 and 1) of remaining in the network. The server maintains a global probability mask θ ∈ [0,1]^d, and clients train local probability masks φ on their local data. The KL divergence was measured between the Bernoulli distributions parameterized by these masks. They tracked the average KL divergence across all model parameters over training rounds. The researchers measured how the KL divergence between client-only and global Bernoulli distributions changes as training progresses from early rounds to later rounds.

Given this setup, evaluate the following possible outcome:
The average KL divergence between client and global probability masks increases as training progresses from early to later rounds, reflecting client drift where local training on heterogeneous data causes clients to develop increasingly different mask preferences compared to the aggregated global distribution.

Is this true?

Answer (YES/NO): NO